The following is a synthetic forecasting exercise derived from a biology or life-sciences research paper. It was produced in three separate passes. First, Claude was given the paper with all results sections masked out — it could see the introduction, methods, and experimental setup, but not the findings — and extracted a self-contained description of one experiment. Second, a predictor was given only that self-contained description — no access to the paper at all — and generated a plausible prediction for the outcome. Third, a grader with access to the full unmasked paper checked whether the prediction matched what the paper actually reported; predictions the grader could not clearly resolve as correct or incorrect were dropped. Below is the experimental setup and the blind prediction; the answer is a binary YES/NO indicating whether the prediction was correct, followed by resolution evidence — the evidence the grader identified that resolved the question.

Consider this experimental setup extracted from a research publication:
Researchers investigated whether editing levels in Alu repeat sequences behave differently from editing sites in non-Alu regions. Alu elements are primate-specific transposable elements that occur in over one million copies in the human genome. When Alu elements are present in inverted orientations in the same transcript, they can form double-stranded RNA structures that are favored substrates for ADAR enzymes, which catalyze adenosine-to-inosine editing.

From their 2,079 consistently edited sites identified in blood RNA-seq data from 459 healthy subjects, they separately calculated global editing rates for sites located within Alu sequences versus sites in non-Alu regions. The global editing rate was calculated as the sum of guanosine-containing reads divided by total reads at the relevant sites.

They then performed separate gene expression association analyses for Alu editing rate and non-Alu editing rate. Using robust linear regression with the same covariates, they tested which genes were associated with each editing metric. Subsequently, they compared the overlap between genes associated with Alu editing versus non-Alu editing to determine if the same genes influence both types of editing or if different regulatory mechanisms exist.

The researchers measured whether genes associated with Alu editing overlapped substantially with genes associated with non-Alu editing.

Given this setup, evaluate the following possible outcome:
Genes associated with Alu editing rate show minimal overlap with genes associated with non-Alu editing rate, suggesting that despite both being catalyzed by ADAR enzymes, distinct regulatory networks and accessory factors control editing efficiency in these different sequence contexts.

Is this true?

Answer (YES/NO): NO